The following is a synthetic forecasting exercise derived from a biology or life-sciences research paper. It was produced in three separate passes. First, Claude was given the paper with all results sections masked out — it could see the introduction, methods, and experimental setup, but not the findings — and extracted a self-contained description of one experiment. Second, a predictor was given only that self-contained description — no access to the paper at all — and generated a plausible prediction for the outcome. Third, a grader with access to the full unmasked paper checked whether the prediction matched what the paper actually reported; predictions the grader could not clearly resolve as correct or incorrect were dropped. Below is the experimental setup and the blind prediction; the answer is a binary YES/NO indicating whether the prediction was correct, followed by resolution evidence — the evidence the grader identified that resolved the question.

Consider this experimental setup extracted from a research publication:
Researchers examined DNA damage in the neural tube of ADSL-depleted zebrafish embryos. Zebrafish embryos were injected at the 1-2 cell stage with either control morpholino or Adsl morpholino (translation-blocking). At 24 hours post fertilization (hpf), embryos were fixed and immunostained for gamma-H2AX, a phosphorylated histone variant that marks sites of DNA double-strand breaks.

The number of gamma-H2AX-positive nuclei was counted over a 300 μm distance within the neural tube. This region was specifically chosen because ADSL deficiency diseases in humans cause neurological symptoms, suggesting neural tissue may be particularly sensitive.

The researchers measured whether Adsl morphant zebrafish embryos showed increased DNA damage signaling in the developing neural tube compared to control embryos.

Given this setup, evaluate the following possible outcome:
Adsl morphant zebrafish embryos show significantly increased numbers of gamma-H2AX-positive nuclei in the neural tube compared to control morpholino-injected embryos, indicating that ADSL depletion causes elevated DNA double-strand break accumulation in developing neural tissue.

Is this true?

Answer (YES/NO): YES